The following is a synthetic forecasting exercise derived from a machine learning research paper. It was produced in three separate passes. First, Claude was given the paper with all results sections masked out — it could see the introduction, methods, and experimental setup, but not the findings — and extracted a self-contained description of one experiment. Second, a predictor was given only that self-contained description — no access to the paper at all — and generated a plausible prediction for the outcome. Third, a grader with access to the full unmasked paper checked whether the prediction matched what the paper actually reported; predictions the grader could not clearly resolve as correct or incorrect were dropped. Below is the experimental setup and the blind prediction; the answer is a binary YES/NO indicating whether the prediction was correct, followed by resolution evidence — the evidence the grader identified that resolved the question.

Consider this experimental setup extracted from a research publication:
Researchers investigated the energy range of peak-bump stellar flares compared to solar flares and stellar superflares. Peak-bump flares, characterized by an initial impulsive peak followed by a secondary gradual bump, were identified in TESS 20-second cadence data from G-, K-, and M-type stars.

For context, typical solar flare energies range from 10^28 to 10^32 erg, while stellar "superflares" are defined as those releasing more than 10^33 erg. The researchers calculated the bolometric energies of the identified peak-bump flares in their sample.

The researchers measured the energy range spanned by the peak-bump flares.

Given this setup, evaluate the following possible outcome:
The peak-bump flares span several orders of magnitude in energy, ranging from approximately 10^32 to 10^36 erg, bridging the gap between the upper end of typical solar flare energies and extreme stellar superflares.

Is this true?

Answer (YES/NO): NO